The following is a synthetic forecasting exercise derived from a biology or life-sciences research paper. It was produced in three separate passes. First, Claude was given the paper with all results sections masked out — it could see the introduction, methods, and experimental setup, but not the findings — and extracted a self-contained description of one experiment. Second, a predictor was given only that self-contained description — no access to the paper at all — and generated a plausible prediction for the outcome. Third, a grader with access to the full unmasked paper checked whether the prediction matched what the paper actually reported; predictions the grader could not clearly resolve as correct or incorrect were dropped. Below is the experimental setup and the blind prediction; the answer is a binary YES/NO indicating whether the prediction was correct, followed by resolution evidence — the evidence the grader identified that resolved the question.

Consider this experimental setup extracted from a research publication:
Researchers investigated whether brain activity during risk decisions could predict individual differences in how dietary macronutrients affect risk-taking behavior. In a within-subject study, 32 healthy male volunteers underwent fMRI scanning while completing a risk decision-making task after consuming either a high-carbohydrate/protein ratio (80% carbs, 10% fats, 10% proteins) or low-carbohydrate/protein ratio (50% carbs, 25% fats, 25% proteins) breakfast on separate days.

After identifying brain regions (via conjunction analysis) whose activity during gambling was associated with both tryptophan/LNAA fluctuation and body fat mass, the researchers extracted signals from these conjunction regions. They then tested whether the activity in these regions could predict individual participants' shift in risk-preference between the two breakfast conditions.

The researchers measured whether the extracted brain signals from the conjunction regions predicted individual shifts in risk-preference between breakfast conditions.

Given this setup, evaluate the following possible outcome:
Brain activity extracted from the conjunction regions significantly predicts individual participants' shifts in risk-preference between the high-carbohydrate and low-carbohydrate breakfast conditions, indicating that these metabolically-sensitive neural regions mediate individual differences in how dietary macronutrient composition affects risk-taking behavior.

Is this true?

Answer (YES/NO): YES